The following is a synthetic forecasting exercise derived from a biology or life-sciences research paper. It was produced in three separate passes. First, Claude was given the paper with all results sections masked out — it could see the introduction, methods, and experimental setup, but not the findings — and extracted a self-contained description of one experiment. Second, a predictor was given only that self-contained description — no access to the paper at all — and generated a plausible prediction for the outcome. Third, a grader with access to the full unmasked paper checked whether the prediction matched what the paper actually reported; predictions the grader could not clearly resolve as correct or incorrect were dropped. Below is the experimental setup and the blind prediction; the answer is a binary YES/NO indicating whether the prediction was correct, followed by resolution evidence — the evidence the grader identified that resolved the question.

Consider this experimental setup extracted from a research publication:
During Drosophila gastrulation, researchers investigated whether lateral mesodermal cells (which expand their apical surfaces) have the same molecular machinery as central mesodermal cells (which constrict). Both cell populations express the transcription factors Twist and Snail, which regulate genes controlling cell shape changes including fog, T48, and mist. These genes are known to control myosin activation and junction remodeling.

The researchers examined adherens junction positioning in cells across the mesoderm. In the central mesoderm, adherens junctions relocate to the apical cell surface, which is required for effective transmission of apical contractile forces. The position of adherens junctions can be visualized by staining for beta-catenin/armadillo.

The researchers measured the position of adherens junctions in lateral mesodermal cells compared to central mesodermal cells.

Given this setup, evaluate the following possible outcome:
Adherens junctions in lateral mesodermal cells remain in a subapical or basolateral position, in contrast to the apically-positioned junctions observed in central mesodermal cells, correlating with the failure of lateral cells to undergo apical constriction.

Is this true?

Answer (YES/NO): NO